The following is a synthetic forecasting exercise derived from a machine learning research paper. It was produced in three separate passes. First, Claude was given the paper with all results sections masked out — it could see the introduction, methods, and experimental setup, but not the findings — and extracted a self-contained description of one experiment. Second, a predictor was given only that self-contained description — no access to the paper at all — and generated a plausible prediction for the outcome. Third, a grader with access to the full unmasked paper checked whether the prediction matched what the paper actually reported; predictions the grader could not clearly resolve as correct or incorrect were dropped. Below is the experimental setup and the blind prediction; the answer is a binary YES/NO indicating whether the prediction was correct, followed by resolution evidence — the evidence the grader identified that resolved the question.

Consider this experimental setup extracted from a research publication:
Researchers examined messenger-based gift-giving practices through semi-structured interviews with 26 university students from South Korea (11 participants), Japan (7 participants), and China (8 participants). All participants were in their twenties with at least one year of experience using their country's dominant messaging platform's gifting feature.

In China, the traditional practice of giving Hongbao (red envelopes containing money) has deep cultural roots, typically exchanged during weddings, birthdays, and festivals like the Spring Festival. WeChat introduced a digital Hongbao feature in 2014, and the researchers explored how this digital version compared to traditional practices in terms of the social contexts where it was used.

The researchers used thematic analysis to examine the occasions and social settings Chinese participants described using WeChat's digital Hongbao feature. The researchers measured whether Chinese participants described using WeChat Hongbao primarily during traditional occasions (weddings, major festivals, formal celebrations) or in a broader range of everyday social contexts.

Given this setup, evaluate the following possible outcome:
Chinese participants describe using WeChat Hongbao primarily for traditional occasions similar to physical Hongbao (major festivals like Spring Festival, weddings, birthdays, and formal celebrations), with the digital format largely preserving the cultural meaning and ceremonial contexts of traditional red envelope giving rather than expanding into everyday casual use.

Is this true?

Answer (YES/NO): NO